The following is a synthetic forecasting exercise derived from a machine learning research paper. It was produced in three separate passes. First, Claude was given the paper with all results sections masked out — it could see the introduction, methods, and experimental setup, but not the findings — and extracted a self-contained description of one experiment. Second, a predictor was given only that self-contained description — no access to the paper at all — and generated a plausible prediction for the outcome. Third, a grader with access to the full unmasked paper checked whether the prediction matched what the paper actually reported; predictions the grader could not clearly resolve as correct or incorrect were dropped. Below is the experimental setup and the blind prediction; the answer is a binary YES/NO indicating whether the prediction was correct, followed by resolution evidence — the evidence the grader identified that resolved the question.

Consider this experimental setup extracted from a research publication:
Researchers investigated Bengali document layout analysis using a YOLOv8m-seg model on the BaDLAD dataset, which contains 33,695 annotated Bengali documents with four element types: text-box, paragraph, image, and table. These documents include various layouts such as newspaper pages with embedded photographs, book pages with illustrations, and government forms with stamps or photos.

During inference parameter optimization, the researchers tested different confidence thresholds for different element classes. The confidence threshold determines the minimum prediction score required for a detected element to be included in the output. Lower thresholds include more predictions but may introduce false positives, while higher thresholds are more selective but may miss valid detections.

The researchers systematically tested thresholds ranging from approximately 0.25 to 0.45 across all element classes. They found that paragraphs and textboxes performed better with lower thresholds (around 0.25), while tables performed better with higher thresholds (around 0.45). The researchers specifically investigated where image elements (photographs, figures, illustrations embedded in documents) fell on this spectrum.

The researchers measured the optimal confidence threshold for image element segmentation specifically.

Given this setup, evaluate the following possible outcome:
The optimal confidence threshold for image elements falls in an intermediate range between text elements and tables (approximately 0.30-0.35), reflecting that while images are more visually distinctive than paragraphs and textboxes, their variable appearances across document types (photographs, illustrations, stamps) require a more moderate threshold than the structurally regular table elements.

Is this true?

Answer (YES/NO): YES